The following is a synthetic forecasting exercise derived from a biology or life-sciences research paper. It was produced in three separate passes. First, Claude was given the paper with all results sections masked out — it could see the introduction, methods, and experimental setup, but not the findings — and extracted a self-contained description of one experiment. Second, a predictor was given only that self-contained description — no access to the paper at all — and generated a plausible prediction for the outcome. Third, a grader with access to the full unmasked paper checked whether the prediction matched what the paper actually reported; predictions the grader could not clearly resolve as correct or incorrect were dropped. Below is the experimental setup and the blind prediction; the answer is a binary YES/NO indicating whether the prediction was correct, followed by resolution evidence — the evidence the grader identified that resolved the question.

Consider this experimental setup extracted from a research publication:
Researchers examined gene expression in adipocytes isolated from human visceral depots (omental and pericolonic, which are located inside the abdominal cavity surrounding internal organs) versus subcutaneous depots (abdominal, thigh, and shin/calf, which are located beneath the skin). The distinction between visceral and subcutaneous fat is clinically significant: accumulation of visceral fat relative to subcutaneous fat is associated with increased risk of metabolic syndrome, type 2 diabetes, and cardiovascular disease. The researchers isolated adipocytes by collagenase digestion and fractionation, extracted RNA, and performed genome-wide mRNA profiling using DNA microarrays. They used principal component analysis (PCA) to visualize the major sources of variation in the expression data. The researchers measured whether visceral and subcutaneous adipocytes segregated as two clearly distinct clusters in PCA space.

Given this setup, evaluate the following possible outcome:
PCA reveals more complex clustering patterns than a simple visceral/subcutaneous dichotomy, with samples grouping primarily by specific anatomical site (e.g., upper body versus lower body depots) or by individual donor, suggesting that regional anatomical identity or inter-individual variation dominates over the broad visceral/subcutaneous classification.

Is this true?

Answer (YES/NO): YES